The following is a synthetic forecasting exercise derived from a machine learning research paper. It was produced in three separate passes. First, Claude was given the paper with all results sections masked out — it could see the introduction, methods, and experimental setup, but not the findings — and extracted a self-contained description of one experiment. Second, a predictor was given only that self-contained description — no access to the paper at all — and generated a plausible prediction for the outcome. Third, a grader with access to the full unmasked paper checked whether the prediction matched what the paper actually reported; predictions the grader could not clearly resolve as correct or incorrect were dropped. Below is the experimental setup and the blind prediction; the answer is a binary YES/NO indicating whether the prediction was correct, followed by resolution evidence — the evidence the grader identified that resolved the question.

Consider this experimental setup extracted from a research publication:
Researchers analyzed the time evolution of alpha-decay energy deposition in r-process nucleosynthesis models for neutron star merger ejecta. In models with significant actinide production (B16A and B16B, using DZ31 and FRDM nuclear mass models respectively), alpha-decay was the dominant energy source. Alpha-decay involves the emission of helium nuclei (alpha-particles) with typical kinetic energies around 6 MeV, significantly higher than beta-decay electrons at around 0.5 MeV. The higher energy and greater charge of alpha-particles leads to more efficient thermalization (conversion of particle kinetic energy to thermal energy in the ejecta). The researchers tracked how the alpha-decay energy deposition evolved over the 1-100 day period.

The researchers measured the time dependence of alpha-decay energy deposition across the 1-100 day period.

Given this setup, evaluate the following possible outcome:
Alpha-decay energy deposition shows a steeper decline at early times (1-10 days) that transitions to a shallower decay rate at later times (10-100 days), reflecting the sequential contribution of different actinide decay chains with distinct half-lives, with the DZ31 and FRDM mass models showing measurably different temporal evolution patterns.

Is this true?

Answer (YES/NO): NO